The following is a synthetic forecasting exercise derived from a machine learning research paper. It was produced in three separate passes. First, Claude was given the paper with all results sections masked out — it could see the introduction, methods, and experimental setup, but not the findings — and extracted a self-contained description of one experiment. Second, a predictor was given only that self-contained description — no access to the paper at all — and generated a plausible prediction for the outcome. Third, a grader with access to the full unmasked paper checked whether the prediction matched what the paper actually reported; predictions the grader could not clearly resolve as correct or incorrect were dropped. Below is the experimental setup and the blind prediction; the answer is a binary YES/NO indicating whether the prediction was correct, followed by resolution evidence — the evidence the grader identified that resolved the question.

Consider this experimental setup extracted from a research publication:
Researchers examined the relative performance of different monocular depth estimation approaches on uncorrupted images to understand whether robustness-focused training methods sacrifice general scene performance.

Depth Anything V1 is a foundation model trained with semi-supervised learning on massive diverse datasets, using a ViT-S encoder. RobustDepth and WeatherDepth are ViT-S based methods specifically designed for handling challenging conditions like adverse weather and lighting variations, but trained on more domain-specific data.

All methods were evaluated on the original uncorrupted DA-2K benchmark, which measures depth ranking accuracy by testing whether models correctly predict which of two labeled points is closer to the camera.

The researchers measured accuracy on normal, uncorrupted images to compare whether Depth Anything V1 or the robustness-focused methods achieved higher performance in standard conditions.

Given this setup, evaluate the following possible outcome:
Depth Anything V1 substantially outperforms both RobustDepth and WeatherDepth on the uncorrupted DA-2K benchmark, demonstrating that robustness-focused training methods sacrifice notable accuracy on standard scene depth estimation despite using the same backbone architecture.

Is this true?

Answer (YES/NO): YES